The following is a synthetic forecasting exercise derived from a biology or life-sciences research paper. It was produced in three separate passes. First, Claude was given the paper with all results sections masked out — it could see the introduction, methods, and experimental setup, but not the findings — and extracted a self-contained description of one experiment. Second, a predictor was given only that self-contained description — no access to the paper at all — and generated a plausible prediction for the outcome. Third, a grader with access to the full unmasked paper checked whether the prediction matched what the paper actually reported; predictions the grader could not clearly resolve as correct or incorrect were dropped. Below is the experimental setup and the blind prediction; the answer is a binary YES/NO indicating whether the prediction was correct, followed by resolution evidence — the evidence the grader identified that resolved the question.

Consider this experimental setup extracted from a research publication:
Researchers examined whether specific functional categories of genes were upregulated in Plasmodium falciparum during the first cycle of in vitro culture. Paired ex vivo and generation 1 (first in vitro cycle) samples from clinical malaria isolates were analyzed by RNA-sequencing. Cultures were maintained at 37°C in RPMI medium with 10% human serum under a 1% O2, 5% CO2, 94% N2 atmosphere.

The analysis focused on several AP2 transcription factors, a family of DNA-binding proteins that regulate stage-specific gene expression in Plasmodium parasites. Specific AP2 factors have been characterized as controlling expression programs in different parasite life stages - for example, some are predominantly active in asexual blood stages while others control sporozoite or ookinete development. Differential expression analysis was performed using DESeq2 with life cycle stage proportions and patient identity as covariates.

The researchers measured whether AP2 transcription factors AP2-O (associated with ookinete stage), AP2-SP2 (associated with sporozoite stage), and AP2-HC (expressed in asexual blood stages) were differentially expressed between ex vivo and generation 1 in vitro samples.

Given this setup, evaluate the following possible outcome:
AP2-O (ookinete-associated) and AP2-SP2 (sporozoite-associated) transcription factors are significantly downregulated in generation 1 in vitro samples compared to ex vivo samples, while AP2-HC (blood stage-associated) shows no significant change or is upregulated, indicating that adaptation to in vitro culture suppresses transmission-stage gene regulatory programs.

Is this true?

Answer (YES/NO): NO